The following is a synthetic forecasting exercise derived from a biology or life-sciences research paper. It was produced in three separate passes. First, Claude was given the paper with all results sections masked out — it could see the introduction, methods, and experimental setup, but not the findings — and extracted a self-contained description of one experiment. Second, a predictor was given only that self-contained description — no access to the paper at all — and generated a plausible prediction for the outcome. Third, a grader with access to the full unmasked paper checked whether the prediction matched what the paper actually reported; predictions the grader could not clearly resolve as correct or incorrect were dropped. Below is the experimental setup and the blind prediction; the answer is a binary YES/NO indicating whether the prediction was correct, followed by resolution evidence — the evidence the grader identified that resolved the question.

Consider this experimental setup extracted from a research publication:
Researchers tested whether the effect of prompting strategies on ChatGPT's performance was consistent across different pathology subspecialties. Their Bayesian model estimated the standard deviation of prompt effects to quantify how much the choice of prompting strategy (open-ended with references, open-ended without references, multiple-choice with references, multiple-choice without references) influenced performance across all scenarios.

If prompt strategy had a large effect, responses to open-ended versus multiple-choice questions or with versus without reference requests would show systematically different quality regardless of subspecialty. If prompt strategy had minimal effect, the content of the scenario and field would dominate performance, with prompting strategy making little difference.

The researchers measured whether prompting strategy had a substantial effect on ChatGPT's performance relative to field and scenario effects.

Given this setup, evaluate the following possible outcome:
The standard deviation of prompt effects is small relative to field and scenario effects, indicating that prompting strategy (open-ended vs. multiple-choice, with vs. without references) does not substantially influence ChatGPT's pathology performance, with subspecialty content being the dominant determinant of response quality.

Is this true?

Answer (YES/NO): YES